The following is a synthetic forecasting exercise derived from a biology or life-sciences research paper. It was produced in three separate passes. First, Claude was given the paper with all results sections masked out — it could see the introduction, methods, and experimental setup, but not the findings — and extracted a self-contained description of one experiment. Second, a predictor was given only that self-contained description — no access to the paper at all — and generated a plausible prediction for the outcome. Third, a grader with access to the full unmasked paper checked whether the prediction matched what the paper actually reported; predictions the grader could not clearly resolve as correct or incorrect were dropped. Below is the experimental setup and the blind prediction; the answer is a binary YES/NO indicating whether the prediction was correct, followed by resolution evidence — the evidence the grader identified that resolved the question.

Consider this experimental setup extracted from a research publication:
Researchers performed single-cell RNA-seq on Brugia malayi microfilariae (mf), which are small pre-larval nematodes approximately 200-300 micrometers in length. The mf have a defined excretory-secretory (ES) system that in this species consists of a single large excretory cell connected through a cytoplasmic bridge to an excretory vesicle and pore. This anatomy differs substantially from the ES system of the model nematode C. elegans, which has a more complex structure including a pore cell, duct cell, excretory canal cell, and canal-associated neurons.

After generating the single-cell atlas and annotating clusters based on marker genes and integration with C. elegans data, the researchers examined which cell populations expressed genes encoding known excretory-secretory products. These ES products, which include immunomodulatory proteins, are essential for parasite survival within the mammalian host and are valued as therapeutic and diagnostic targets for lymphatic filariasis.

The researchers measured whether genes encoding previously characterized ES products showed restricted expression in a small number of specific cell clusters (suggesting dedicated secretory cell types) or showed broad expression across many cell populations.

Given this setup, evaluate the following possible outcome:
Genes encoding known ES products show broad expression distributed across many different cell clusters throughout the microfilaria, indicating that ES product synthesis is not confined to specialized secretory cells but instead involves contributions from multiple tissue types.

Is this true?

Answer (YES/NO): NO